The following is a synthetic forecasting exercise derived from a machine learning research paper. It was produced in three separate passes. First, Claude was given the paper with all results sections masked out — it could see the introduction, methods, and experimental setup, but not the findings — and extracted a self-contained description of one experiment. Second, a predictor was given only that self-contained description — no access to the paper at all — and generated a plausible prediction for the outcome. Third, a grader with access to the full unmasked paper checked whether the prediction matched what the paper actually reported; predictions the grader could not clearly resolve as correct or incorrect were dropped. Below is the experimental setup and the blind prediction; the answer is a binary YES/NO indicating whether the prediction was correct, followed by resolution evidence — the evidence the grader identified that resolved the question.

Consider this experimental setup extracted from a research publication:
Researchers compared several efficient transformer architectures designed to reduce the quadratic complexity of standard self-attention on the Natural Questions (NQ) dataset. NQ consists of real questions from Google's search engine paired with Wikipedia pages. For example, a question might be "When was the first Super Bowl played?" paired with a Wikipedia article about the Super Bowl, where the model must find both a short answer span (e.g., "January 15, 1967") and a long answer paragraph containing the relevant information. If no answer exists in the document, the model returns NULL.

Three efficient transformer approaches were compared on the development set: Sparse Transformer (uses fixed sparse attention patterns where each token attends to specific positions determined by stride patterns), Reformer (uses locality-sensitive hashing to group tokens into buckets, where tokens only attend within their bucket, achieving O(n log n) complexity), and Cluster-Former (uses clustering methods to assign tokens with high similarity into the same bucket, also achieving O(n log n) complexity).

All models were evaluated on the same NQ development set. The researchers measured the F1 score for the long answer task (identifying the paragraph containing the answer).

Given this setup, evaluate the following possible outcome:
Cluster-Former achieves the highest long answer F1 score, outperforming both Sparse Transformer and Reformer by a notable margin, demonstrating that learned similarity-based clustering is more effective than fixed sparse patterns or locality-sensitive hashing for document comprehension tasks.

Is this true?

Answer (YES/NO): YES